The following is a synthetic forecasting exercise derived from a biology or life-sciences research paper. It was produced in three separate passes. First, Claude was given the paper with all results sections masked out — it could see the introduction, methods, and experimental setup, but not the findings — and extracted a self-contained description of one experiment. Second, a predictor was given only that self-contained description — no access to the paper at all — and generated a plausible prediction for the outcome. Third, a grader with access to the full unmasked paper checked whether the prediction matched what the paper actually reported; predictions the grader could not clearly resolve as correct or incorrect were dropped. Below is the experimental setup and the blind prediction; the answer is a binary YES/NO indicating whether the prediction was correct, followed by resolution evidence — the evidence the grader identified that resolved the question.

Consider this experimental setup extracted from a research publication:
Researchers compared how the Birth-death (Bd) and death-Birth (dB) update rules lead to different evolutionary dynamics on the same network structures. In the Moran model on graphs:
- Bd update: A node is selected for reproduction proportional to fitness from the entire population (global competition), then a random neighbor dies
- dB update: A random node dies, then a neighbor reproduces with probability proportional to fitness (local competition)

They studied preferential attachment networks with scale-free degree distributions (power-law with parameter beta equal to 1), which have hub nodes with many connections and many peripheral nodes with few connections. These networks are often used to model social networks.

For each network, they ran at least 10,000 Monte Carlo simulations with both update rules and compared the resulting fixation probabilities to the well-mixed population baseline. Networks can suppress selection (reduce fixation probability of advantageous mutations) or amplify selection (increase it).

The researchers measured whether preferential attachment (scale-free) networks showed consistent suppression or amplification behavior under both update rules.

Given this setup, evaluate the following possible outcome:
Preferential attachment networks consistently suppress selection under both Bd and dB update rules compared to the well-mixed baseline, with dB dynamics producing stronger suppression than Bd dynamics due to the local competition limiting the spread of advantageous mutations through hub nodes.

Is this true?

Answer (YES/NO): NO